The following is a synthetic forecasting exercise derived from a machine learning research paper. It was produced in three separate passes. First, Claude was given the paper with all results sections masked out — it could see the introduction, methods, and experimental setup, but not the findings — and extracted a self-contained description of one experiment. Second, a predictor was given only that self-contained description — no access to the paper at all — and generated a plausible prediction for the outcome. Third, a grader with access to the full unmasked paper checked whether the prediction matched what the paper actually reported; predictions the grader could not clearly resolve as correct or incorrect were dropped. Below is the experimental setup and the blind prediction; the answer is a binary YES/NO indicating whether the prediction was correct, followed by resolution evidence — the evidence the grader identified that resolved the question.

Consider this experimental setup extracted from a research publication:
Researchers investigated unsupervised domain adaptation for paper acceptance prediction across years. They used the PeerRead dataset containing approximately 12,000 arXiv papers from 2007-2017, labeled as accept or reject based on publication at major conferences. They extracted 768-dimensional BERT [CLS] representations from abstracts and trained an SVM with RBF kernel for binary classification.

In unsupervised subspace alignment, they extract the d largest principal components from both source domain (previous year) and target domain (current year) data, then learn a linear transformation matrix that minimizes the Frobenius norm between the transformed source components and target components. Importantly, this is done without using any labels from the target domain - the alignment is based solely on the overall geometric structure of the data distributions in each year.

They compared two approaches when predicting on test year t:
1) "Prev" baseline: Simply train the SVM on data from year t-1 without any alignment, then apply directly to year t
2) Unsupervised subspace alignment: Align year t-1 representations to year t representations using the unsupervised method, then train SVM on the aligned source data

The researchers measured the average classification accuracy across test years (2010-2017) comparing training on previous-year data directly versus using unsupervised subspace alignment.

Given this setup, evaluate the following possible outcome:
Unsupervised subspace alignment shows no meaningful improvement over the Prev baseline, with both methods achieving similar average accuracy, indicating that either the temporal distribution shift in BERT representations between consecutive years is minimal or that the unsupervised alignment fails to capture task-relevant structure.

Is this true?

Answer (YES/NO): YES